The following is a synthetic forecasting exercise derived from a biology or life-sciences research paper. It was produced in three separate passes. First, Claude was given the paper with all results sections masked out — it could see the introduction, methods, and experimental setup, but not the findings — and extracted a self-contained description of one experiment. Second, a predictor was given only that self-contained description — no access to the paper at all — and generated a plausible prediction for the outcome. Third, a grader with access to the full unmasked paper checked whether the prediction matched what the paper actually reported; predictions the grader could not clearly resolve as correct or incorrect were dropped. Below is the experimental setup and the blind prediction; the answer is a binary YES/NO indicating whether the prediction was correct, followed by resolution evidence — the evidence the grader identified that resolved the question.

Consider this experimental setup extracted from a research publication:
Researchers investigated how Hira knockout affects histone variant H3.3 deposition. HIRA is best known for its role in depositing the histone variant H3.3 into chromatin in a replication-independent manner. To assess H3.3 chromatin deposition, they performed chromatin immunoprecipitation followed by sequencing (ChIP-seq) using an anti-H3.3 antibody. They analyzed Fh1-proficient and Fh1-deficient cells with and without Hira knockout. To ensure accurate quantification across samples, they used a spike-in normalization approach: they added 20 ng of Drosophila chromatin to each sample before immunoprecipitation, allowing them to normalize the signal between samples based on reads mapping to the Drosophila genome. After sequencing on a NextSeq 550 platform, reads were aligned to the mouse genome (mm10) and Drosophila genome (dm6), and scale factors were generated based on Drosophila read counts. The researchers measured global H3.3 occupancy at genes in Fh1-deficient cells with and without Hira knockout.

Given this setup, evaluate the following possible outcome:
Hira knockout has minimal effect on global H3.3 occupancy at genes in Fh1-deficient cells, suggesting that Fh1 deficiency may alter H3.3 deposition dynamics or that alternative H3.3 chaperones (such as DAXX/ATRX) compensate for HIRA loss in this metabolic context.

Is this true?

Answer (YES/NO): NO